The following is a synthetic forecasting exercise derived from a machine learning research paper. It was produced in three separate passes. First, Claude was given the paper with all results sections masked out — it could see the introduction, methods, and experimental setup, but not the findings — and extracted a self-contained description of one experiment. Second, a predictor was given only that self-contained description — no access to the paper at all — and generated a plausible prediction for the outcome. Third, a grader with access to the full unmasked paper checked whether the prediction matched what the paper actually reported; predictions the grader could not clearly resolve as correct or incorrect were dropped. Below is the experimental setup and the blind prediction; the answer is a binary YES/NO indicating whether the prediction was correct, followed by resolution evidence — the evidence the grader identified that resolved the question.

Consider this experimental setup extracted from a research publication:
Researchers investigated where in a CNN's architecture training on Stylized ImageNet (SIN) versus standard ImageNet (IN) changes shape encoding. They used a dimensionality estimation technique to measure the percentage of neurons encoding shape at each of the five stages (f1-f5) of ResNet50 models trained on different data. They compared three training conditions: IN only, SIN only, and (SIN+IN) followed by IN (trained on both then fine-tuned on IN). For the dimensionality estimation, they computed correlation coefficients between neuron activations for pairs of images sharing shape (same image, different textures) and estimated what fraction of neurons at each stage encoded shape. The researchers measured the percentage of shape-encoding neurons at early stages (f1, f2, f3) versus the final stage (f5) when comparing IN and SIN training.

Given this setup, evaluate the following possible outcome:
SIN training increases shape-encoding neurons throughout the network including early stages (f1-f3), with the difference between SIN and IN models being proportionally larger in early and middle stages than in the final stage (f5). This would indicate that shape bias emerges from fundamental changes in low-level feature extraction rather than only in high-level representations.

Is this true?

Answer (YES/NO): NO